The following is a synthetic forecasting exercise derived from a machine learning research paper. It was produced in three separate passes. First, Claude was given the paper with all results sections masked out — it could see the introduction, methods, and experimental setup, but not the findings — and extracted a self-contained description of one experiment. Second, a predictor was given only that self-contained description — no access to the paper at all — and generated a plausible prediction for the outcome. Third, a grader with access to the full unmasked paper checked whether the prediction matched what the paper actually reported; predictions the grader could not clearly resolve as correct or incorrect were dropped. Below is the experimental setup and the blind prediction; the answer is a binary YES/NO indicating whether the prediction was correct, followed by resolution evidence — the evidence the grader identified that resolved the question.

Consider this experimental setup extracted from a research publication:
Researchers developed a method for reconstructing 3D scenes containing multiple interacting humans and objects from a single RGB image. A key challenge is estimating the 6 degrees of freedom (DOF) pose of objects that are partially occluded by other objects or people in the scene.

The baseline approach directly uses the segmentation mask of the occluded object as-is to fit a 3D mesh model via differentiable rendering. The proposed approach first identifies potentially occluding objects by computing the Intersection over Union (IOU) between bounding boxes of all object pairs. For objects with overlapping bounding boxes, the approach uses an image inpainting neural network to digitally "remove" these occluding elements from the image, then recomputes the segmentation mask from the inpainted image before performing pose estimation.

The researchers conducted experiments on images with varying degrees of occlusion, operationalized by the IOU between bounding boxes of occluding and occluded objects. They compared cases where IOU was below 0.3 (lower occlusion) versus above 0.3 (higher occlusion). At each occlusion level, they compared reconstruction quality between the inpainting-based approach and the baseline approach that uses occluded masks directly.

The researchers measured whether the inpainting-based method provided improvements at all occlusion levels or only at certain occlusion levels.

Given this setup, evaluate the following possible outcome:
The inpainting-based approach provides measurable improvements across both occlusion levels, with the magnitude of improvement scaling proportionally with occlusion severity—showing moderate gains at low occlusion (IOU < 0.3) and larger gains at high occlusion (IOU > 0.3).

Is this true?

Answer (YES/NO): NO